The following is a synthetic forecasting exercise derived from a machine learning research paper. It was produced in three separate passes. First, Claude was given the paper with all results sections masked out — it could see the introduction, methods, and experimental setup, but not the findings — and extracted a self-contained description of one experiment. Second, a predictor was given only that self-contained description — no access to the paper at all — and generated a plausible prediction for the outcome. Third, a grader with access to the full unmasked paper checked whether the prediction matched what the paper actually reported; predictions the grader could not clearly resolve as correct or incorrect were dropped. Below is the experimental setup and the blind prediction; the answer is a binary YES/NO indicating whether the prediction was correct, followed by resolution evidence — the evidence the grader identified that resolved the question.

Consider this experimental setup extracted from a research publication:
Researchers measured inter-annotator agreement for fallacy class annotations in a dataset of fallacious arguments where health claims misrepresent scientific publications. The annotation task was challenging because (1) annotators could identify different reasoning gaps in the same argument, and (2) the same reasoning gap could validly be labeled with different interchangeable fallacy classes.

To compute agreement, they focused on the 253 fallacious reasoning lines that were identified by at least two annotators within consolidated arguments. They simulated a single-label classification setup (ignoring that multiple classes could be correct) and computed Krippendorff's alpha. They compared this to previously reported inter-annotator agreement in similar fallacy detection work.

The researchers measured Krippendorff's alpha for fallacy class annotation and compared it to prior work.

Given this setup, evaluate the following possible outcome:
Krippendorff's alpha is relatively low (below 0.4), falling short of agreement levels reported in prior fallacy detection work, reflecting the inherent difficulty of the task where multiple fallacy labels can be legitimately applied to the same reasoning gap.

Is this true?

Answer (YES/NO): NO